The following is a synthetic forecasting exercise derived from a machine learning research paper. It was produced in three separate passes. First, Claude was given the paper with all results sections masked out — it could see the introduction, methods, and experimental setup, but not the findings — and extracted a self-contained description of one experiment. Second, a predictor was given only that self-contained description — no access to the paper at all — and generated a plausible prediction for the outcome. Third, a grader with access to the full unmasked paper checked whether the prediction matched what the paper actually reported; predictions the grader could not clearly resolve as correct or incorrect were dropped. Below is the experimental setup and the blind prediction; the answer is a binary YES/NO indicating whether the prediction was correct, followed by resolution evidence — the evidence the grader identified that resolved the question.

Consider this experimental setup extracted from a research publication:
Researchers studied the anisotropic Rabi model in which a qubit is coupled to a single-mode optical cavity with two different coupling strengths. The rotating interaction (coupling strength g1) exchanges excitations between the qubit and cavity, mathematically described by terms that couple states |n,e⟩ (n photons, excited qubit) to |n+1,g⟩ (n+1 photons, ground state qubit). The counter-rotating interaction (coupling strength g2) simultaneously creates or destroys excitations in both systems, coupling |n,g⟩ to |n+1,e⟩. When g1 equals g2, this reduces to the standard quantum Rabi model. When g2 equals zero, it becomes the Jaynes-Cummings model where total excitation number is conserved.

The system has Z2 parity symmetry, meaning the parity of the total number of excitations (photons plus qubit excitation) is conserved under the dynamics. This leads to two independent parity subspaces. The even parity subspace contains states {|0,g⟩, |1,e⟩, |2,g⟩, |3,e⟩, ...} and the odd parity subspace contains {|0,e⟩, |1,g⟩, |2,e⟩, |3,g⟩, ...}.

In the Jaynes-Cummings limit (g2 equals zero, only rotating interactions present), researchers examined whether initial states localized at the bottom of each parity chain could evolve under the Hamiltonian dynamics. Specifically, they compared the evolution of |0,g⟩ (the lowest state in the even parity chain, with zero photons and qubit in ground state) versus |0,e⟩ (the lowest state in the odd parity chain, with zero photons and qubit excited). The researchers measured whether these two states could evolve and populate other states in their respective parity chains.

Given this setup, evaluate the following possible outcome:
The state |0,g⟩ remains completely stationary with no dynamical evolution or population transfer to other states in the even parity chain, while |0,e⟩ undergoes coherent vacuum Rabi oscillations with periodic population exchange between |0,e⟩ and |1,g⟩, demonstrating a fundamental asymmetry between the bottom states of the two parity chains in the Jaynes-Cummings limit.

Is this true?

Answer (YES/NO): YES